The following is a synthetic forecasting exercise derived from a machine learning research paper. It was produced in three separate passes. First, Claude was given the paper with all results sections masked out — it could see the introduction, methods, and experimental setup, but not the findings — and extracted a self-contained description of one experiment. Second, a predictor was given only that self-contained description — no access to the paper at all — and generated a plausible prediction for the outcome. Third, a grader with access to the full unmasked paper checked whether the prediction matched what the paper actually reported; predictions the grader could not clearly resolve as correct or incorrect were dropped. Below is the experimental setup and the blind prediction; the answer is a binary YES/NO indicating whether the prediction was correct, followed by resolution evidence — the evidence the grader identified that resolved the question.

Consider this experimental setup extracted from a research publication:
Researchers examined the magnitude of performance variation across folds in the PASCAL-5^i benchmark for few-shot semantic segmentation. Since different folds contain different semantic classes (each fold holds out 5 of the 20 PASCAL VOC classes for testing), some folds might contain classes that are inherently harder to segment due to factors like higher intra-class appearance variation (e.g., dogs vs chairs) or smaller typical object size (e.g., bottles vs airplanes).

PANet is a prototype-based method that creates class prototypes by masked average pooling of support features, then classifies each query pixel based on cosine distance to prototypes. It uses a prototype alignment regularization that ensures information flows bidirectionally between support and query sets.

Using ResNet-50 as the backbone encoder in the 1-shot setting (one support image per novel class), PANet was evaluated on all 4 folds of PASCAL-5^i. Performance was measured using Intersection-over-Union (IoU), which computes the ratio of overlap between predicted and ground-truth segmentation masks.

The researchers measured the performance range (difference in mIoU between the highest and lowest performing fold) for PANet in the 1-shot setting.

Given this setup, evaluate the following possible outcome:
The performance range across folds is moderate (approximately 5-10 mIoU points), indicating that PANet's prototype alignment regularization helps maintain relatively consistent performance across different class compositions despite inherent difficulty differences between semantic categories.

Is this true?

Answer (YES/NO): NO